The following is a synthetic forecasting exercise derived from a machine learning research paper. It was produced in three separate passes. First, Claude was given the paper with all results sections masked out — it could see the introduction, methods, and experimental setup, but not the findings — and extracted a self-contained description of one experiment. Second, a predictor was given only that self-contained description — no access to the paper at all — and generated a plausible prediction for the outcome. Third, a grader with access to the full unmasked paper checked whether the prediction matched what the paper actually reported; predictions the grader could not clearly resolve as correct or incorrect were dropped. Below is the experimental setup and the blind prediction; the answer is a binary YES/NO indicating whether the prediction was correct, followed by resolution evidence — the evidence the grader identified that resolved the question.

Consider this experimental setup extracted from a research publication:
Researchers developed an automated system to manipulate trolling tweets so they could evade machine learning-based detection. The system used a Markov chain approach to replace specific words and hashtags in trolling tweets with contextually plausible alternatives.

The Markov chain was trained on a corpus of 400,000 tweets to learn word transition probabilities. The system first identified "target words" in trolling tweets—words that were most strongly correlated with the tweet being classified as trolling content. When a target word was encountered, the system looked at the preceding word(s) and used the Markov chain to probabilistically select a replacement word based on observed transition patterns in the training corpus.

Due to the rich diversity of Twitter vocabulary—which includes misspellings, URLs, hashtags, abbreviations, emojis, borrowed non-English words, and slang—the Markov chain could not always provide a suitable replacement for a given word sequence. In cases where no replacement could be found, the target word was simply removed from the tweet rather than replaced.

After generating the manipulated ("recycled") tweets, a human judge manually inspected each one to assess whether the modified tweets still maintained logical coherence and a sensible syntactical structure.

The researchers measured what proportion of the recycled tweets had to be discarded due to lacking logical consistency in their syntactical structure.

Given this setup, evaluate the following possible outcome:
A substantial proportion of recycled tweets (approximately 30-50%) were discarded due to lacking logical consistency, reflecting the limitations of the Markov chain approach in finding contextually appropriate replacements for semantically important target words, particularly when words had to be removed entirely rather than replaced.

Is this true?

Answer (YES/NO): NO